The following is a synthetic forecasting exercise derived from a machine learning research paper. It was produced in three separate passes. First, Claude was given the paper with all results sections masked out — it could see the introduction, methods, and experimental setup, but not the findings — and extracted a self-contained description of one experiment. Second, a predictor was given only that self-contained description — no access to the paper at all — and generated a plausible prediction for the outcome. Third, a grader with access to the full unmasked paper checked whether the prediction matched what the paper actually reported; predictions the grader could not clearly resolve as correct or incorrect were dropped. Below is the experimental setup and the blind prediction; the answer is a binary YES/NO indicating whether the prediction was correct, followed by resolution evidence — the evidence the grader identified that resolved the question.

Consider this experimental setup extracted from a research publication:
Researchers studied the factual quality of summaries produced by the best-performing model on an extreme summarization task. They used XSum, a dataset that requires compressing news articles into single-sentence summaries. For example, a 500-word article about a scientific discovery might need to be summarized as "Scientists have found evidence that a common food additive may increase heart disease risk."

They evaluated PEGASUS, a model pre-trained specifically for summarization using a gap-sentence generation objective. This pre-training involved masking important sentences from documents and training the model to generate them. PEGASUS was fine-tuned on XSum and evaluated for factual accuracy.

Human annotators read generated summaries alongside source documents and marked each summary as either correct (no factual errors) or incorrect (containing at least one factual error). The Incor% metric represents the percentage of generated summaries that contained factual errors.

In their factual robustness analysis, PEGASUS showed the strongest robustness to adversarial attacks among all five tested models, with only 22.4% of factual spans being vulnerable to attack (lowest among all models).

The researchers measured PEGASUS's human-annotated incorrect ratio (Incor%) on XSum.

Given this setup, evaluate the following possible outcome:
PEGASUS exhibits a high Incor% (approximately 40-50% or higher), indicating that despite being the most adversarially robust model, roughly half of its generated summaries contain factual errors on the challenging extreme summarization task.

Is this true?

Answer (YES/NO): YES